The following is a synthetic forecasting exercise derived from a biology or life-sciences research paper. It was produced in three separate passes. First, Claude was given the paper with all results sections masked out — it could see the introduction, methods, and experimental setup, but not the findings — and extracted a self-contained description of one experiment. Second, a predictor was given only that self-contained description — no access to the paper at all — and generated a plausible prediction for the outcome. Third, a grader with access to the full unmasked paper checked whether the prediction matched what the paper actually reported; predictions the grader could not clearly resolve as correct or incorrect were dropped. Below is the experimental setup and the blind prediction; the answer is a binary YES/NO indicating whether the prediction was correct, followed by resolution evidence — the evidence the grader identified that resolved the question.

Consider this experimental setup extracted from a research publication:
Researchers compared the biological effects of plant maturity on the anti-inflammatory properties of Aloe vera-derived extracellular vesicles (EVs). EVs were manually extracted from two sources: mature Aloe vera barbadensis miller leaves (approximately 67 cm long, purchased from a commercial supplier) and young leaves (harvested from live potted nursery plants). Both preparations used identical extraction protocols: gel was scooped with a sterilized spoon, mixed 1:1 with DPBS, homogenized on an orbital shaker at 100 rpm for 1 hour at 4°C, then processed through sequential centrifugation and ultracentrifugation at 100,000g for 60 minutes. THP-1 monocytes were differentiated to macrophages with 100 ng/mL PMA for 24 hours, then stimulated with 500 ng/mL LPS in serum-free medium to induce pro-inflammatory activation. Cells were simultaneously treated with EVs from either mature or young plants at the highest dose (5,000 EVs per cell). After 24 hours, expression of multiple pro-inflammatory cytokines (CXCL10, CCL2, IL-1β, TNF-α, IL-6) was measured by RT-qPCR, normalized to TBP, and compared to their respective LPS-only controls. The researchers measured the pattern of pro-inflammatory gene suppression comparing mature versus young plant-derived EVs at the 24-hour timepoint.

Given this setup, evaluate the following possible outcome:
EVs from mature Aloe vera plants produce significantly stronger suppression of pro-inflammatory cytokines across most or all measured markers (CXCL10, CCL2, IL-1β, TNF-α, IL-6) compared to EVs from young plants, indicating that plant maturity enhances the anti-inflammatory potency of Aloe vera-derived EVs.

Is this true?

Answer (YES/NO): YES